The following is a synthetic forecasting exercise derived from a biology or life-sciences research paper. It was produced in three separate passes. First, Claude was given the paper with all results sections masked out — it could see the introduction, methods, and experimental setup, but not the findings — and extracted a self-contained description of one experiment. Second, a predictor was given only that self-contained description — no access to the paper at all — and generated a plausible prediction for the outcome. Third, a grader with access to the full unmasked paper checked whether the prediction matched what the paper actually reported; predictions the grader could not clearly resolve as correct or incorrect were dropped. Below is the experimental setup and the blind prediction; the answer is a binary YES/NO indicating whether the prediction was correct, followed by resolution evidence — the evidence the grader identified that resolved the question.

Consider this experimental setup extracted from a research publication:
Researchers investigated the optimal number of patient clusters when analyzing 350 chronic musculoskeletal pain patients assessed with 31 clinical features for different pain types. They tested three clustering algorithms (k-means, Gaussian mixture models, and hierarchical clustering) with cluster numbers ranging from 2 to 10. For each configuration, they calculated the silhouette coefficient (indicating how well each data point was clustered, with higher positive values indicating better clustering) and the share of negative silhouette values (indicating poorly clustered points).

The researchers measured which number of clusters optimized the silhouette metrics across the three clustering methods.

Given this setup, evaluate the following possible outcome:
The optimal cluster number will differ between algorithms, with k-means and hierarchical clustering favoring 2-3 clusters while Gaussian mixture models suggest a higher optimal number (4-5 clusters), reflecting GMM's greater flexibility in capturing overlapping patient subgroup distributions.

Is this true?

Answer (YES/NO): NO